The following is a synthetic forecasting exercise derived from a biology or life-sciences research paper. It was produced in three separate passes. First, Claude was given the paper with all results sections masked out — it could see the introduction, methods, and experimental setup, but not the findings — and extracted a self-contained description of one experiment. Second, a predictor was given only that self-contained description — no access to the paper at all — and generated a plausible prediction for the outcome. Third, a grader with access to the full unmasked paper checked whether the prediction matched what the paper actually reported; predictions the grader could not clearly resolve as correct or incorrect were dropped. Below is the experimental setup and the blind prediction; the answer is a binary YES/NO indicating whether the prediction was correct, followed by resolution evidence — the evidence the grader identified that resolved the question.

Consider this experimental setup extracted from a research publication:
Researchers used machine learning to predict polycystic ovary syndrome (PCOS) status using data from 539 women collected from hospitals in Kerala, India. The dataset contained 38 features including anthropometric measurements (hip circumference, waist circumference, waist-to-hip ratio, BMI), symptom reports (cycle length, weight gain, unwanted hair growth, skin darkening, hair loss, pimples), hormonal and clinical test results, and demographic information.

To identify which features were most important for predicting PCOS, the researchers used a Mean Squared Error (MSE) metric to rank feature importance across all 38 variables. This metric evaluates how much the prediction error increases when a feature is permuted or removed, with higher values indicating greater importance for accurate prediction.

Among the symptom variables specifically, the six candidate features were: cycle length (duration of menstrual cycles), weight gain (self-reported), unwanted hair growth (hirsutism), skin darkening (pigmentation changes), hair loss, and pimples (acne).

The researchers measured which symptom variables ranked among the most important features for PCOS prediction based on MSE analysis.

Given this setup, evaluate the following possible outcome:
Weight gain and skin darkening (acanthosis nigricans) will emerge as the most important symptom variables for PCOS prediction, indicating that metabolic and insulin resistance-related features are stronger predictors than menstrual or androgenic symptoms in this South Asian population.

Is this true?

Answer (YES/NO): NO